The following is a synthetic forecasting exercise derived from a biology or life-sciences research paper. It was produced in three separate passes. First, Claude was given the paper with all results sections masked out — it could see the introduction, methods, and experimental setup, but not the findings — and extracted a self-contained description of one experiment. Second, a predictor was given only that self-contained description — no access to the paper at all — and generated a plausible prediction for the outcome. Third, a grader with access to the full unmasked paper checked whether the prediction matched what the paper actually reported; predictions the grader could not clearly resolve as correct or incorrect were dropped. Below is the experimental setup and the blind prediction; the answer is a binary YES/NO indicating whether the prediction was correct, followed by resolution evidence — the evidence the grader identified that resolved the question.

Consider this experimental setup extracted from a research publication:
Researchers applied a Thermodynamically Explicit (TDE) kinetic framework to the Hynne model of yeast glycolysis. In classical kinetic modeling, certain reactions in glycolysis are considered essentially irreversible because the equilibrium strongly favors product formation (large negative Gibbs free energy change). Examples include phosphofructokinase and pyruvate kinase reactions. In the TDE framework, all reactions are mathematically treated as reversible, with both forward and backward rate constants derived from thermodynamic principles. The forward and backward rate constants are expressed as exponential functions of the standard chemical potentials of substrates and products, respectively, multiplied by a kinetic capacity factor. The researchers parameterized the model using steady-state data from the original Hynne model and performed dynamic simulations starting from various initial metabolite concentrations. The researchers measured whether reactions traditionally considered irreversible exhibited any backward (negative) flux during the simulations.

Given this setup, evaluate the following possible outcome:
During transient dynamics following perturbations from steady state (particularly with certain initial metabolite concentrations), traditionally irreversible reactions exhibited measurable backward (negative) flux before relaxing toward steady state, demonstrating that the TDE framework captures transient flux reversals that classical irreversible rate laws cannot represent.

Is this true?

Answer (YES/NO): NO